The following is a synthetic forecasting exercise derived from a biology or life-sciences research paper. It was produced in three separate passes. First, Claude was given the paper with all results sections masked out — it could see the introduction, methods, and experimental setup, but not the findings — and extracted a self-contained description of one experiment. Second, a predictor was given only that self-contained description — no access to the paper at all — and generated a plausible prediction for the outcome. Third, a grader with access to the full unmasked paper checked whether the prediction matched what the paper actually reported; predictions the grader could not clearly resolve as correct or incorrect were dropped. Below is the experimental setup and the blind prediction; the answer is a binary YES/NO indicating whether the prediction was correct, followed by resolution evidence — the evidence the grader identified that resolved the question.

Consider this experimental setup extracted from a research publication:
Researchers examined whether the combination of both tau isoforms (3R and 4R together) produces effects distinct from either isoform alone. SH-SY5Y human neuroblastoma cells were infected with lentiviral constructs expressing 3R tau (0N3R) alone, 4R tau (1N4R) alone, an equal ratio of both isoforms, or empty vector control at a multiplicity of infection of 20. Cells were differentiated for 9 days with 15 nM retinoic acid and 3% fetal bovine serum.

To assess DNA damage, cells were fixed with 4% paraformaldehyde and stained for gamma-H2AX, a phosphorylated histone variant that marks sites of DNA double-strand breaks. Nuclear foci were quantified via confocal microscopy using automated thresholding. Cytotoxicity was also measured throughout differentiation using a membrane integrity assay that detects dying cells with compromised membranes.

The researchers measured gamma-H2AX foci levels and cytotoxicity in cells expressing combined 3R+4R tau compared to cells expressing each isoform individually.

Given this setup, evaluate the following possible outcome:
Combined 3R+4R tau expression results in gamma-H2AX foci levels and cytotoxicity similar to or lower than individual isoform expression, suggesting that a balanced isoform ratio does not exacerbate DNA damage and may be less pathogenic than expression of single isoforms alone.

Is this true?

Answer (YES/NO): YES